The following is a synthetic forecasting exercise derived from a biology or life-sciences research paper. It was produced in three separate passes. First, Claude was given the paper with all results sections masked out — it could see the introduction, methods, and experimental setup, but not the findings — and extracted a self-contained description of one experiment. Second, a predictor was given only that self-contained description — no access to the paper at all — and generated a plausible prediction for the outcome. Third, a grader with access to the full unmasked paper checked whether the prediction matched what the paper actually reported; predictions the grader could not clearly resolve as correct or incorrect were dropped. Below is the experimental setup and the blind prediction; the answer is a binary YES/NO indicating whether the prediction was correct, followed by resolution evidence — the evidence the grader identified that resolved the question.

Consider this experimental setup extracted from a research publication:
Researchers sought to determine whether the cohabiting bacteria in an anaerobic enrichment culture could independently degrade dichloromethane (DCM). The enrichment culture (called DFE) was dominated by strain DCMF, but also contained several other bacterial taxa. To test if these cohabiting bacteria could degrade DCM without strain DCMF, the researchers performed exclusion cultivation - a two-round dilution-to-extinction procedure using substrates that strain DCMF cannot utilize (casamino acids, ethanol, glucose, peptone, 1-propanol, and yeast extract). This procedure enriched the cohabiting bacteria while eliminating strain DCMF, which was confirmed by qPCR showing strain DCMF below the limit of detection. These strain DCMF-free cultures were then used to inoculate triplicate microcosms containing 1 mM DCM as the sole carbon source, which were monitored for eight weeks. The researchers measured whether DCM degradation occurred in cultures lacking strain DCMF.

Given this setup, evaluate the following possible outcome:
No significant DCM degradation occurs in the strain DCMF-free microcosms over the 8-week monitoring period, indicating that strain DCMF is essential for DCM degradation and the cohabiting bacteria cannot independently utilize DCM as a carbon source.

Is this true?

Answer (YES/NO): YES